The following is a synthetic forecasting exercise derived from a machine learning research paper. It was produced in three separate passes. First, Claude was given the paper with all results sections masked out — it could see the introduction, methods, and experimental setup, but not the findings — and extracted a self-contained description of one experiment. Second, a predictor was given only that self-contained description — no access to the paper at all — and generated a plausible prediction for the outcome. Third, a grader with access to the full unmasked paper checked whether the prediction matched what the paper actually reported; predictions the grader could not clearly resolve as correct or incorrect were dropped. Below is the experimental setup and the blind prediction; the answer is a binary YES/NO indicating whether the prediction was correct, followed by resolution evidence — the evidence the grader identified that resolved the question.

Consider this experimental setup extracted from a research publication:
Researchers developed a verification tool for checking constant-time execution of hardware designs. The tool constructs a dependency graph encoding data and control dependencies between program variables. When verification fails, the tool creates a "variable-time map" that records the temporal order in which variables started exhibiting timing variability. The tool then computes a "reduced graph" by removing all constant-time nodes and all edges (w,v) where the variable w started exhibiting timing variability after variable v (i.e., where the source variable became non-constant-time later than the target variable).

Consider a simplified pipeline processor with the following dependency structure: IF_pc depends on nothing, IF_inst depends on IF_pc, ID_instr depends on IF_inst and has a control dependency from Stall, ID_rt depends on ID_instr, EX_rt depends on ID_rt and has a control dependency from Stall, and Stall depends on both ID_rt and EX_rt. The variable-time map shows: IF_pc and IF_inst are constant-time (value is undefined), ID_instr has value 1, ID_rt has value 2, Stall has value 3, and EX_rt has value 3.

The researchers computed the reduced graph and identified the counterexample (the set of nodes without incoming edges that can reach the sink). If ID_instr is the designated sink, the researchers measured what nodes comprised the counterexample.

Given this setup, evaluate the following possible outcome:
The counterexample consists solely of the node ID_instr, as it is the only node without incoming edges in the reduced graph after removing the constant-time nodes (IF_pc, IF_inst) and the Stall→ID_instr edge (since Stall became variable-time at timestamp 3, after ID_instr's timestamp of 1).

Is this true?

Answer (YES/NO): YES